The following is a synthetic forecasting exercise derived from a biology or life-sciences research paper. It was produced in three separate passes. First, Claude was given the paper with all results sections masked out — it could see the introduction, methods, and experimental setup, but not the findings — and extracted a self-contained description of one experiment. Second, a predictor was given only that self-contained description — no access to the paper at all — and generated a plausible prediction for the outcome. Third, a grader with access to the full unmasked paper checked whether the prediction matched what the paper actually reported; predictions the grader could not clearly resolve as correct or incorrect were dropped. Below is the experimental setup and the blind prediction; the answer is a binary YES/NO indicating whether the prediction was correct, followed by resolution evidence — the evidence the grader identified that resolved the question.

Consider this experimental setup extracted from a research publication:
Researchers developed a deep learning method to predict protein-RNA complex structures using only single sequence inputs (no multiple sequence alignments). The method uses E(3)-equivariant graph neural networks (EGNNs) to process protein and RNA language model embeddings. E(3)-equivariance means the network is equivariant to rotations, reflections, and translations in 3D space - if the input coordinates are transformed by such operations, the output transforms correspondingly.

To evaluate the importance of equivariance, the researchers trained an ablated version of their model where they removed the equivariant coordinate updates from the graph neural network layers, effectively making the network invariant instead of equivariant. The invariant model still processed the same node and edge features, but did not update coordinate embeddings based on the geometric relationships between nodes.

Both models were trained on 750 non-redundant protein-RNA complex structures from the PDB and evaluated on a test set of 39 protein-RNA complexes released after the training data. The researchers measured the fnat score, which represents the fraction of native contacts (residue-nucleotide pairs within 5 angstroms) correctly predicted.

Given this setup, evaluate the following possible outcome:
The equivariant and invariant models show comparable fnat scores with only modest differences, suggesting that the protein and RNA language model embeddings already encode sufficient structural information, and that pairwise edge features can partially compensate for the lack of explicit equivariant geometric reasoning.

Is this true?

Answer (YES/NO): NO